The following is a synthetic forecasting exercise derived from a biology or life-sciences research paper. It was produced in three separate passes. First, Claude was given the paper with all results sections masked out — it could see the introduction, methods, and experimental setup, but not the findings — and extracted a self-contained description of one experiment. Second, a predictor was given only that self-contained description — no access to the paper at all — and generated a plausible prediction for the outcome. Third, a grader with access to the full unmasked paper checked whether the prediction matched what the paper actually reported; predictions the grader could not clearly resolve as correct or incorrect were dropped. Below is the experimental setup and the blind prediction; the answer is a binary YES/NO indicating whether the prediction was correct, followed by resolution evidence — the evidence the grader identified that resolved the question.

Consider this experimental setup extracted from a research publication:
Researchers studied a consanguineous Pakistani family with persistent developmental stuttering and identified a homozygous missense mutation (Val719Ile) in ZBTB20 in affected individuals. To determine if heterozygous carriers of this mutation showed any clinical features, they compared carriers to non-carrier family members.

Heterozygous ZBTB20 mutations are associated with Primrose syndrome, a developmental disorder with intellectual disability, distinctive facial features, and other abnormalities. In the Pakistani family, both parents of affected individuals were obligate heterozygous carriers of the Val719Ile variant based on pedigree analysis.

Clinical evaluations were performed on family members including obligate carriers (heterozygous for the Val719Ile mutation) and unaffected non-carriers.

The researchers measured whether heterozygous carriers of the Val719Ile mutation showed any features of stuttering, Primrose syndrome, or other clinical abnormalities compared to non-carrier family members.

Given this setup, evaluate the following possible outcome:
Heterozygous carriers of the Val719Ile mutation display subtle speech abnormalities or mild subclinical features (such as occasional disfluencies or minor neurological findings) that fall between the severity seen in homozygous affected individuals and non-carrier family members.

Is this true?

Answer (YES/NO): NO